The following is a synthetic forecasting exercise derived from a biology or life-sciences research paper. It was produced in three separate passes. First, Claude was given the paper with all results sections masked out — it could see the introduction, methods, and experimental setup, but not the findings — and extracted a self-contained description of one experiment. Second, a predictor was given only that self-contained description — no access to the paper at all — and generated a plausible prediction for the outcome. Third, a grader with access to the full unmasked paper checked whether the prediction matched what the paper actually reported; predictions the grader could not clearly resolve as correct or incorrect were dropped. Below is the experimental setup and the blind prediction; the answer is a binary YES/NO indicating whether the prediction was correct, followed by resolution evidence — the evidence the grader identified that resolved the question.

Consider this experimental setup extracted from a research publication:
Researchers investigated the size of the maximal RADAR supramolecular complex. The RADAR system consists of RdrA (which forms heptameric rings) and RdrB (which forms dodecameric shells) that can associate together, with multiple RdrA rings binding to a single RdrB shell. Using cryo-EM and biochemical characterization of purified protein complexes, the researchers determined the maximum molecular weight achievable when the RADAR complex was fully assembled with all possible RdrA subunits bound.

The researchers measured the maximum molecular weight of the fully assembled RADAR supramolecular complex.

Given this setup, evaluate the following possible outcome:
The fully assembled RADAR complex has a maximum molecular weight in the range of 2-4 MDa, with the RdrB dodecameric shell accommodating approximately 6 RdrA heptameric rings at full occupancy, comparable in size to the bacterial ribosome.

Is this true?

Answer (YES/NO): NO